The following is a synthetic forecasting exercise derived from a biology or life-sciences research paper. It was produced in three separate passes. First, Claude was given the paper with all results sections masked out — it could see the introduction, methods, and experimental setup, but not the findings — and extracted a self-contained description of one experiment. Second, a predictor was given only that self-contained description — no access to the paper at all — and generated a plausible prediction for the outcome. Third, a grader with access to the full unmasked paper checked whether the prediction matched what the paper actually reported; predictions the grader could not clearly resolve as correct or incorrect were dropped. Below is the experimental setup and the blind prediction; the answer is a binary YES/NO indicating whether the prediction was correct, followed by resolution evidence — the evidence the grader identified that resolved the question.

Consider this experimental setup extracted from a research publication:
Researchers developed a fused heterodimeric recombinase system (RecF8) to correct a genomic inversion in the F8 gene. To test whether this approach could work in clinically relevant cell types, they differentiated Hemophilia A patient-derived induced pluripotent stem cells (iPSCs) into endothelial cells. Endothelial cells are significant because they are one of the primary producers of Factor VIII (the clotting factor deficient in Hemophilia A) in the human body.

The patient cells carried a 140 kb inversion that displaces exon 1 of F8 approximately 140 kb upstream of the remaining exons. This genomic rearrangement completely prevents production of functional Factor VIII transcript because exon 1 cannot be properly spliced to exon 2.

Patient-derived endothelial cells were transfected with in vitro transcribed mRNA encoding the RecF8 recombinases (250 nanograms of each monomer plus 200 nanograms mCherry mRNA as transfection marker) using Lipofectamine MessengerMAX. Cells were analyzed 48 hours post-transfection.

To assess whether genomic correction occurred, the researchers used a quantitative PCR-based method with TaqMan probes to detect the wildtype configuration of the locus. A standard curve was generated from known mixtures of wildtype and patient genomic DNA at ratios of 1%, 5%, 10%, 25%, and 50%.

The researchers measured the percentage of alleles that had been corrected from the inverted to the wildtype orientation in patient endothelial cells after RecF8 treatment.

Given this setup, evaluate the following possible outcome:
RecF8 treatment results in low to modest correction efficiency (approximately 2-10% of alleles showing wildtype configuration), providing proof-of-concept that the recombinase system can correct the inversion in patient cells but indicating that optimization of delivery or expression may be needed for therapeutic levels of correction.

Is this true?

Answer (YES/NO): YES